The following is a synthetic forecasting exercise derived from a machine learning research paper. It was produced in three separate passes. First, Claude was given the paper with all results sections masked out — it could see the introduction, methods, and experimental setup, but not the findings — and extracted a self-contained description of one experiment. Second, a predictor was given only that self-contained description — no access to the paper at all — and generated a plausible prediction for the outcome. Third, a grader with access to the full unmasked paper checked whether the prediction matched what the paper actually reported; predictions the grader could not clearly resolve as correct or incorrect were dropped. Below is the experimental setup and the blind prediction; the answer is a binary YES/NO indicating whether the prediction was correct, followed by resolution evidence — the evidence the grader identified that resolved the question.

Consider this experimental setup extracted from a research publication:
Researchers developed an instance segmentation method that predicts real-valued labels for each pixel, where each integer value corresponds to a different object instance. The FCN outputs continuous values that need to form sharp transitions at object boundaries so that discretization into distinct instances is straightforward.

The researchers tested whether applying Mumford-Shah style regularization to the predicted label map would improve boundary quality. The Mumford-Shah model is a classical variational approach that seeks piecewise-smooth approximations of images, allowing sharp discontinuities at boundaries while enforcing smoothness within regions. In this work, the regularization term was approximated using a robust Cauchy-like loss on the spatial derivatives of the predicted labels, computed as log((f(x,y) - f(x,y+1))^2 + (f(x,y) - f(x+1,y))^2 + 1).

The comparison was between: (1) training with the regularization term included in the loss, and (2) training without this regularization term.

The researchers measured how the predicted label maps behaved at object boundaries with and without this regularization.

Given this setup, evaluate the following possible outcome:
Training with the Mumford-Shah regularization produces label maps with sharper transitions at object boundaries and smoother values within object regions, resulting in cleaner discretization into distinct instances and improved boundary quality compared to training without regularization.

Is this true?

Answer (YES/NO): YES